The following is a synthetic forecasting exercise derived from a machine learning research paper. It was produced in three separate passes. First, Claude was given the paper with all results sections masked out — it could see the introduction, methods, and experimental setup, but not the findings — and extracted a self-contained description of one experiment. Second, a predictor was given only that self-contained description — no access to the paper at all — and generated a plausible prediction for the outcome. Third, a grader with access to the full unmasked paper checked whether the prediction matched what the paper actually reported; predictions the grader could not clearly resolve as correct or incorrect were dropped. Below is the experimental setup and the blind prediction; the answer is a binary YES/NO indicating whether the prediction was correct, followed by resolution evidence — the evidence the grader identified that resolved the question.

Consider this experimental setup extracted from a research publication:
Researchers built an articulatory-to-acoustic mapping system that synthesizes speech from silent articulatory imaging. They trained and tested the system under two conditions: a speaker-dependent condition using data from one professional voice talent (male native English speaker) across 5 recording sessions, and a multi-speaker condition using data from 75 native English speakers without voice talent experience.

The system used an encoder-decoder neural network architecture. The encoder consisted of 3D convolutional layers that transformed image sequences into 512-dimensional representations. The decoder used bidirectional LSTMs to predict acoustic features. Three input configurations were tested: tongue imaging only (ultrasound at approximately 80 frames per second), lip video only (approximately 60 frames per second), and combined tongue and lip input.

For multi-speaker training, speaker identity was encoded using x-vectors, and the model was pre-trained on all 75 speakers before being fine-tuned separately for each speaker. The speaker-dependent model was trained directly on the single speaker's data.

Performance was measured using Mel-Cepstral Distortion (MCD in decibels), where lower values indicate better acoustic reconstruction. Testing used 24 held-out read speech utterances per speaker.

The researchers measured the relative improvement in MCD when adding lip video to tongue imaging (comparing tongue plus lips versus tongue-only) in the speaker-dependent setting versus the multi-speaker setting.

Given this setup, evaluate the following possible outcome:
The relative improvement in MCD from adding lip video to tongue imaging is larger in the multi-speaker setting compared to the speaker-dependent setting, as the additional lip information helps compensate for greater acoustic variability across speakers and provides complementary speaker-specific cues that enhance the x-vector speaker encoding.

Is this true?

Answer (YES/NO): NO